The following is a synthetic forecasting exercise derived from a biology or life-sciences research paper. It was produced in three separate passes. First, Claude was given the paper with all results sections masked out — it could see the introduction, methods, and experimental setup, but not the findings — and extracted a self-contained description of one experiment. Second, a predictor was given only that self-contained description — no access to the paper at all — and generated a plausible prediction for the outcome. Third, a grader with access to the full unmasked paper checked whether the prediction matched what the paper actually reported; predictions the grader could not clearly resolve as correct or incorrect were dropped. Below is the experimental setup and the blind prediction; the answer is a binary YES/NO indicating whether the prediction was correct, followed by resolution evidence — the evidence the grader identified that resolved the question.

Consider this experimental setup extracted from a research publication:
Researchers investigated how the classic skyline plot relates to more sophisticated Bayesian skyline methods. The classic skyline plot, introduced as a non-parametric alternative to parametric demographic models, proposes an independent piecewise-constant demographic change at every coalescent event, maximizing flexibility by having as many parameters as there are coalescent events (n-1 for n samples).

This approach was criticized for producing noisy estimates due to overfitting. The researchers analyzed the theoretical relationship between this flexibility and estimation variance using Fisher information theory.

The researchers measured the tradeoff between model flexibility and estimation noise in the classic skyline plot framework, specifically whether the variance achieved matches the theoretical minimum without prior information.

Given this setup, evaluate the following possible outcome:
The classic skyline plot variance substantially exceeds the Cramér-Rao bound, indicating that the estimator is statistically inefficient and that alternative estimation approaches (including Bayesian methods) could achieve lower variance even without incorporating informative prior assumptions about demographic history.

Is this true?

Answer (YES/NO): NO